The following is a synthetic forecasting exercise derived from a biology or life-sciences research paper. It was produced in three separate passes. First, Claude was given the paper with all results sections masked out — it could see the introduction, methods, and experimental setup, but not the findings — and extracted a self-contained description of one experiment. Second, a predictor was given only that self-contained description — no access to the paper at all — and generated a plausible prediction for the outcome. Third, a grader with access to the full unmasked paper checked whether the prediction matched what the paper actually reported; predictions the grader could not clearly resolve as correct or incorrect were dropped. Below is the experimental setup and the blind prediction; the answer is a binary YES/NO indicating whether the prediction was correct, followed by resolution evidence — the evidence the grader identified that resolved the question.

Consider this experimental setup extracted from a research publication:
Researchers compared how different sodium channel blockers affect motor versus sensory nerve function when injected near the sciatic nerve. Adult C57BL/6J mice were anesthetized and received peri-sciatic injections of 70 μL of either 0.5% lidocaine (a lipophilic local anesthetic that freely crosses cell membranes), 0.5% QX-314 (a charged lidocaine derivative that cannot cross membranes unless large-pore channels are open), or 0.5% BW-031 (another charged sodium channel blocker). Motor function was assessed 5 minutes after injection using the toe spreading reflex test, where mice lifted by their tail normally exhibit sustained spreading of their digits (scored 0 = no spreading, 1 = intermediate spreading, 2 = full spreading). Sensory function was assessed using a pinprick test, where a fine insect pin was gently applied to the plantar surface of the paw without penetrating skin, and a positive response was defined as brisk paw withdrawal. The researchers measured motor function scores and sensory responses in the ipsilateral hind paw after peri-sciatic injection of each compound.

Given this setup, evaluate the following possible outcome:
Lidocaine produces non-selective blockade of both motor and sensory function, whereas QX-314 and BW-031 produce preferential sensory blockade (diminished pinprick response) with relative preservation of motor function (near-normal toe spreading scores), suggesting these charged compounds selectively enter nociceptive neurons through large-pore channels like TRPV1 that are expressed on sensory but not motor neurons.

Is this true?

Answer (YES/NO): NO